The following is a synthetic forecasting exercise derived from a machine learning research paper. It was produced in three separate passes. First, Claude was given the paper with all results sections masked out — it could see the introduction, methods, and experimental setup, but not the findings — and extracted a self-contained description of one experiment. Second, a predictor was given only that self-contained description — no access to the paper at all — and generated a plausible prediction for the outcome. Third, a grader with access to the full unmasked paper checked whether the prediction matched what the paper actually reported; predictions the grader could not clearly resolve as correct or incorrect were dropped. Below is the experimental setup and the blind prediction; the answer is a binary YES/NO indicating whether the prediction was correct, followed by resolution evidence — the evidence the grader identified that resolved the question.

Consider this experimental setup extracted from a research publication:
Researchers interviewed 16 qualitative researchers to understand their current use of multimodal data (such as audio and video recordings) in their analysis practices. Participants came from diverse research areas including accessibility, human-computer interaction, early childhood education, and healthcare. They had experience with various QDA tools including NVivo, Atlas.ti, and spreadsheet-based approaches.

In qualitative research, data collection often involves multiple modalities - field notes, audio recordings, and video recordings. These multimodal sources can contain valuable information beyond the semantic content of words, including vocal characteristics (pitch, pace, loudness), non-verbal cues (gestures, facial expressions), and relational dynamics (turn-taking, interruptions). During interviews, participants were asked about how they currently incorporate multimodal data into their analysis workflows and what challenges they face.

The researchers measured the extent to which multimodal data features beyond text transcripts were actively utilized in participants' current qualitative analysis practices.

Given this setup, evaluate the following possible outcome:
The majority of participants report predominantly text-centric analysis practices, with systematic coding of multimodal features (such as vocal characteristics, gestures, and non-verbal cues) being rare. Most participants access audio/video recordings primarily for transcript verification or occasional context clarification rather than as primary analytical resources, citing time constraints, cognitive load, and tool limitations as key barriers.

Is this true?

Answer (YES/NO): YES